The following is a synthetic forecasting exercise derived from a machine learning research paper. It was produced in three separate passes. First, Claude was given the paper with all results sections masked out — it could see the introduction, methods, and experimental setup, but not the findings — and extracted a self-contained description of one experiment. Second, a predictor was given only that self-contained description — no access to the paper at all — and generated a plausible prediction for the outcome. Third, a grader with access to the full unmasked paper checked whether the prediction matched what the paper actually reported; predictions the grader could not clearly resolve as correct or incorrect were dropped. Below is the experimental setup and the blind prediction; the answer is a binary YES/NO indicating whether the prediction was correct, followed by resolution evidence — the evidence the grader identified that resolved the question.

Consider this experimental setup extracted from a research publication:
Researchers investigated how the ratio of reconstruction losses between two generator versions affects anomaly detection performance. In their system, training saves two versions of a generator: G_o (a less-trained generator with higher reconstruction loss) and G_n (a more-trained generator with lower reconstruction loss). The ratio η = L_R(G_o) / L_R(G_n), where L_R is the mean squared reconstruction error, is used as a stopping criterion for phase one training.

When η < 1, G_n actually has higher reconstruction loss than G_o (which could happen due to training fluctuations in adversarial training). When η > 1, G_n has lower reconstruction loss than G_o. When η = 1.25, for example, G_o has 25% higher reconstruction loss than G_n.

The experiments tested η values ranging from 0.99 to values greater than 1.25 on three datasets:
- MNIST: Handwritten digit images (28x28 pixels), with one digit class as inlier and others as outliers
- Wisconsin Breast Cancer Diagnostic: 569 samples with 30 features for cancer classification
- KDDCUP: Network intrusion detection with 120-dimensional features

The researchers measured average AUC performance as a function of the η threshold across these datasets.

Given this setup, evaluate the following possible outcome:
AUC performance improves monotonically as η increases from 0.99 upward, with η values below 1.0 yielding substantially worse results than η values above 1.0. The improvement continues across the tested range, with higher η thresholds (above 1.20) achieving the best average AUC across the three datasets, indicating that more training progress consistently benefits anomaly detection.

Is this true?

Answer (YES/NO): YES